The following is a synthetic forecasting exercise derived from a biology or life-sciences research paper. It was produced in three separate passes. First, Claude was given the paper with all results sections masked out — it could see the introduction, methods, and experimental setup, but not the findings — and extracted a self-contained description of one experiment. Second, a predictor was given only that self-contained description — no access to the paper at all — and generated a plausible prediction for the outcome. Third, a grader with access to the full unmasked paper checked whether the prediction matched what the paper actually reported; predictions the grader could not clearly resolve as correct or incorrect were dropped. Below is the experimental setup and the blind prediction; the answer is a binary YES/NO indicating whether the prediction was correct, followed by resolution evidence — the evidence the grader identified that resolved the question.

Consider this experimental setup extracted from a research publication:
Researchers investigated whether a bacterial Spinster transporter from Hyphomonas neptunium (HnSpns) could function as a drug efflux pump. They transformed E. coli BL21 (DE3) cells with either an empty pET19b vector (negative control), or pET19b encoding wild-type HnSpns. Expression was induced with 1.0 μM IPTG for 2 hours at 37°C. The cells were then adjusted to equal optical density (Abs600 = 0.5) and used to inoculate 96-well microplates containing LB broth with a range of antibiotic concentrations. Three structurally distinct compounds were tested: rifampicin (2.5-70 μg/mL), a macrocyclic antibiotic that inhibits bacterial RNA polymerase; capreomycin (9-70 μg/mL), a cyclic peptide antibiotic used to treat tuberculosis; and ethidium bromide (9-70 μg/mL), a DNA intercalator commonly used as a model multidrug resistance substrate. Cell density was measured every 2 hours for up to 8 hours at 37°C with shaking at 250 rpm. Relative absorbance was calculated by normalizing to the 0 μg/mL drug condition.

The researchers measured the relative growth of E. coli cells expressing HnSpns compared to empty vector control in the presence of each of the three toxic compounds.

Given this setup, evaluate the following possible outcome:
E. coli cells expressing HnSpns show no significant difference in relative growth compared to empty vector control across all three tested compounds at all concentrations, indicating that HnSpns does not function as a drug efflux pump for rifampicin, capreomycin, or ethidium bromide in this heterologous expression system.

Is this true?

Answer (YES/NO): NO